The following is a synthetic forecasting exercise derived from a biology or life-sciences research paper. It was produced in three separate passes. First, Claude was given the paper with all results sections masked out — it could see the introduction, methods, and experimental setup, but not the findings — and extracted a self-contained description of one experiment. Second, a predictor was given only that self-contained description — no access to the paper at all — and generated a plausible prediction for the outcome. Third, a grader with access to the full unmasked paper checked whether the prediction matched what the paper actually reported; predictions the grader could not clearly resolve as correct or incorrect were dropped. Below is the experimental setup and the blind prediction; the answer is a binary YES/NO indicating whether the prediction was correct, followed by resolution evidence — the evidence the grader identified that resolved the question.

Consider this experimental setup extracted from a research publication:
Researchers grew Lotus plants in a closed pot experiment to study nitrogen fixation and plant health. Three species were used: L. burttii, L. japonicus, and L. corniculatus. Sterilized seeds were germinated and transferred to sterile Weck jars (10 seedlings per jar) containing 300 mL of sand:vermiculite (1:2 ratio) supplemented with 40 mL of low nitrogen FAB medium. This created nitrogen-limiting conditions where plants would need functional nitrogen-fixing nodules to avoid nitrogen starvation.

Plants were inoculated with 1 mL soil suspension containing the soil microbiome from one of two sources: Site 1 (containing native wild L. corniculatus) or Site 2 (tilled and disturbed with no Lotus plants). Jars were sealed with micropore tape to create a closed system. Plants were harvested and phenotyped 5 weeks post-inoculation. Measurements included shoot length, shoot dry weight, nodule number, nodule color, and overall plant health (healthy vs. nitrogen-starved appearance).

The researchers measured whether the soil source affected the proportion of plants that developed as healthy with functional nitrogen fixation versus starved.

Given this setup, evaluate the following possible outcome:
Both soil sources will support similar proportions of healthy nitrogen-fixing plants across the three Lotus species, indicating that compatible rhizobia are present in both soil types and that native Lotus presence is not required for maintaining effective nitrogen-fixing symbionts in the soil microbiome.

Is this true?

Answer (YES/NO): NO